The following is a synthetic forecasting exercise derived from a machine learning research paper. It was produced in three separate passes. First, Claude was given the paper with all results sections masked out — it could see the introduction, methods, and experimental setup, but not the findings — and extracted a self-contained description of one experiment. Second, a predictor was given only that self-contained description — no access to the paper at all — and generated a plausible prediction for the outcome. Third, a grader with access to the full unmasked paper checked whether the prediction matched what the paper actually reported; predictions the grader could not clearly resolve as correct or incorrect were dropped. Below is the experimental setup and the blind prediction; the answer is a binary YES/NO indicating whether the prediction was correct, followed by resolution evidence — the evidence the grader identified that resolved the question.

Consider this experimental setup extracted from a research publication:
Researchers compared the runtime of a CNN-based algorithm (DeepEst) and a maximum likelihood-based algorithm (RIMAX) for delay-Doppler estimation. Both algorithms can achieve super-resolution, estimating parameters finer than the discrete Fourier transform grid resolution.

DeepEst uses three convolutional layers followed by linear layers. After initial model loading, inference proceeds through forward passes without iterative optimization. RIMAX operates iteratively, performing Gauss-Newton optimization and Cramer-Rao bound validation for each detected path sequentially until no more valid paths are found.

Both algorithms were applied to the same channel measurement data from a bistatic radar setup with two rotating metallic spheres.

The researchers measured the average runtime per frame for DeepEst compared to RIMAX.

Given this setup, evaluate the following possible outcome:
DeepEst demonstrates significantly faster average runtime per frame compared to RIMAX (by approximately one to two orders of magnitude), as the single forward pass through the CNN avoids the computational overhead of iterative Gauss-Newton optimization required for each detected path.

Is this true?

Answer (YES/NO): YES